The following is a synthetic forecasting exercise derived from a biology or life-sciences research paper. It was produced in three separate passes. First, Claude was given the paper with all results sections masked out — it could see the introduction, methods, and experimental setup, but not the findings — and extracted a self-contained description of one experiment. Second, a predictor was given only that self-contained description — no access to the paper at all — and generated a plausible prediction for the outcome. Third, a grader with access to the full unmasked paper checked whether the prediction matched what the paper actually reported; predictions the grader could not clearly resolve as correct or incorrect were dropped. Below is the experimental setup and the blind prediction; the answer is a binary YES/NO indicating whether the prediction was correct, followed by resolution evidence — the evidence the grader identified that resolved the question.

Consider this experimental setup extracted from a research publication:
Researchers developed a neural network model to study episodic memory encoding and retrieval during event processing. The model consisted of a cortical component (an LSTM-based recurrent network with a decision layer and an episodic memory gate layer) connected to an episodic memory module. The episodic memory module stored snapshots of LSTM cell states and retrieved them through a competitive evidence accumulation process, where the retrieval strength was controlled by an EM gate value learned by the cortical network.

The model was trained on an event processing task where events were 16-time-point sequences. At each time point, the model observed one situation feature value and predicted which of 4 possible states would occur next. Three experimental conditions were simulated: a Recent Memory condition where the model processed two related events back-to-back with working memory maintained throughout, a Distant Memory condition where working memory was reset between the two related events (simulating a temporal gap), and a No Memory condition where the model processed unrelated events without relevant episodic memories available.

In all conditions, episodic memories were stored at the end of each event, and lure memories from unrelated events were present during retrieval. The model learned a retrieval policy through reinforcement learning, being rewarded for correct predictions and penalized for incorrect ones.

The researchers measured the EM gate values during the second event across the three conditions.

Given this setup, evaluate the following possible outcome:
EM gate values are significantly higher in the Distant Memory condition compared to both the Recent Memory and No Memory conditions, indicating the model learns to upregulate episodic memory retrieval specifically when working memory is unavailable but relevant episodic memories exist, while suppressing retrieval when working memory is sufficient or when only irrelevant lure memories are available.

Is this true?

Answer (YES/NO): NO